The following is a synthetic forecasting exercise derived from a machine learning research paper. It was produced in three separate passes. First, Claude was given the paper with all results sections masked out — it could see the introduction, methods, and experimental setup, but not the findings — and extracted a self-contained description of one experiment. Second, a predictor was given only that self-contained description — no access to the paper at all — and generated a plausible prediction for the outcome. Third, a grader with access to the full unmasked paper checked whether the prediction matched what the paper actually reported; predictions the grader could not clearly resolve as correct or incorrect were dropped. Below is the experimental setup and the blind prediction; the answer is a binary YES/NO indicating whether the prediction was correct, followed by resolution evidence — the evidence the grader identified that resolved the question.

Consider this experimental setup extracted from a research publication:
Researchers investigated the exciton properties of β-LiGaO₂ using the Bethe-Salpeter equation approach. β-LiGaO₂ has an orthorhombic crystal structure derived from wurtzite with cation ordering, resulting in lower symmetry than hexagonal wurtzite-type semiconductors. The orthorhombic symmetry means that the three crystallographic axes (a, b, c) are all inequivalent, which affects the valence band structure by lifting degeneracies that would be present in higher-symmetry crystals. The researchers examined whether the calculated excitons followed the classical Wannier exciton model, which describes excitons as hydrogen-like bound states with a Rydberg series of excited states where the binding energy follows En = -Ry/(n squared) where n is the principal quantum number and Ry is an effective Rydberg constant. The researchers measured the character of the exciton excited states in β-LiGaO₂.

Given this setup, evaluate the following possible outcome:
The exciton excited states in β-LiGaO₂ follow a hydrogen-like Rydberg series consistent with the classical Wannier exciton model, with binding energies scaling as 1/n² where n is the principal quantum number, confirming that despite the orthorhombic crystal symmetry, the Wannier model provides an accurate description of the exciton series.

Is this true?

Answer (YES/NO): NO